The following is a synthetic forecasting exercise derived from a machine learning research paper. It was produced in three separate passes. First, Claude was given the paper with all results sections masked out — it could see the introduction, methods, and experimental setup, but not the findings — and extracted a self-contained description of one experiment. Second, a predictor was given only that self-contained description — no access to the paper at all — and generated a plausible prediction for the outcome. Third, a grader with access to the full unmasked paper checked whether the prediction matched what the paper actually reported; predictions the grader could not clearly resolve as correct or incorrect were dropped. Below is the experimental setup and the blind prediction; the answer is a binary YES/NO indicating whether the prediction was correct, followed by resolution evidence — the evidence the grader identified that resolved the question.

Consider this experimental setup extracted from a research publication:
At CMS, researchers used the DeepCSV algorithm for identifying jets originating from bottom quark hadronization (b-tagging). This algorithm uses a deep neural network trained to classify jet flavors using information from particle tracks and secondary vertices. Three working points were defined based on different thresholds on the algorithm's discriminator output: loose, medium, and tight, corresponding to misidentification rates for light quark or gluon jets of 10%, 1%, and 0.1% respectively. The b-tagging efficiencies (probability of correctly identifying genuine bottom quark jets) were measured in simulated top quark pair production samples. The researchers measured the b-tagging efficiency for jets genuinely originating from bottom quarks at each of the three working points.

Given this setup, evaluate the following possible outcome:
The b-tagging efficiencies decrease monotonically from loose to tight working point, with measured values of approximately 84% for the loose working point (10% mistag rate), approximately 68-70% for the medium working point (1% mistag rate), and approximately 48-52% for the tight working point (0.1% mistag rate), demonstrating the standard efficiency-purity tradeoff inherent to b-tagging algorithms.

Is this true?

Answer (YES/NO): NO